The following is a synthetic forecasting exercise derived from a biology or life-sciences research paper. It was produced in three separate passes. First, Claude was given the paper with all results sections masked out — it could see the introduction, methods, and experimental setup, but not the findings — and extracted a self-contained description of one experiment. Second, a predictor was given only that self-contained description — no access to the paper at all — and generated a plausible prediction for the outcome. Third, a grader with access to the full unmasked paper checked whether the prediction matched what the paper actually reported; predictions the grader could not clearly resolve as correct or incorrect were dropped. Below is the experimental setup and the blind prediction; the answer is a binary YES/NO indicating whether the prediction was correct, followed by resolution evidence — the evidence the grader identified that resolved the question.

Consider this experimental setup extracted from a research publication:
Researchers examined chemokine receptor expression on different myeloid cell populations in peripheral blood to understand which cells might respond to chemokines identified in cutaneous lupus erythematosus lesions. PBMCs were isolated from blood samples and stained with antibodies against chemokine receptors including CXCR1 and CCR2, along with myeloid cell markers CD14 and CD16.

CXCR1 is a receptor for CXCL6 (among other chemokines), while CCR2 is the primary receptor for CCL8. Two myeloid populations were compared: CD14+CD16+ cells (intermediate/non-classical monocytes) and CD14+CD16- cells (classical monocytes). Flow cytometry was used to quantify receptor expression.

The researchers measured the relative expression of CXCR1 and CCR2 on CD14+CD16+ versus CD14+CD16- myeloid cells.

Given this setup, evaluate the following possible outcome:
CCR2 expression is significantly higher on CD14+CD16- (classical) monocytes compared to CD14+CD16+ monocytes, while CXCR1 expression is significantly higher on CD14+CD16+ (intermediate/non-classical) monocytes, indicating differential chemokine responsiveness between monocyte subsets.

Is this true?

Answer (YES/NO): NO